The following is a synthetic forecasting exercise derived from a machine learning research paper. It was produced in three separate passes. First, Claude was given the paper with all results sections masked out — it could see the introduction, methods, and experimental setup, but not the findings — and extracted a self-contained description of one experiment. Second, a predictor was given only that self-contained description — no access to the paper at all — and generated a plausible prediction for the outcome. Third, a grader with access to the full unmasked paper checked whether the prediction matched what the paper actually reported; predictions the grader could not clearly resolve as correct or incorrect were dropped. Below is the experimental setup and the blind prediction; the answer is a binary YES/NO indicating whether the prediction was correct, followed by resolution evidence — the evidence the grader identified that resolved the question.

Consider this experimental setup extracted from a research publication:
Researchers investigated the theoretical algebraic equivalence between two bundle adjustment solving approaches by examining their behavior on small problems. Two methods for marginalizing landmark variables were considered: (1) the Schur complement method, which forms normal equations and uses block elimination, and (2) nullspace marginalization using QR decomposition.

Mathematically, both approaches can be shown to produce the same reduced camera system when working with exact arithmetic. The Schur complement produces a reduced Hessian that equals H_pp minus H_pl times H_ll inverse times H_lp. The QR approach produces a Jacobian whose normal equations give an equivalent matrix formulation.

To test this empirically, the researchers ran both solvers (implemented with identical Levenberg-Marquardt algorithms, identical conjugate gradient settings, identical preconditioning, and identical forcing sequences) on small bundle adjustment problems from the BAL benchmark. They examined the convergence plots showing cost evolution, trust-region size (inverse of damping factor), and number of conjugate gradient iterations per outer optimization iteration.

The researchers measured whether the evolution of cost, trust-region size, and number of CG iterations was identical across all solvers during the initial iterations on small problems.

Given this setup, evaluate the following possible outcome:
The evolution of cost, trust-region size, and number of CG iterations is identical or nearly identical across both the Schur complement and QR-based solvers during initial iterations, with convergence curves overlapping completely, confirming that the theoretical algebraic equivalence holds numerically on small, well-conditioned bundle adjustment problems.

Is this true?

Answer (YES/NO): YES